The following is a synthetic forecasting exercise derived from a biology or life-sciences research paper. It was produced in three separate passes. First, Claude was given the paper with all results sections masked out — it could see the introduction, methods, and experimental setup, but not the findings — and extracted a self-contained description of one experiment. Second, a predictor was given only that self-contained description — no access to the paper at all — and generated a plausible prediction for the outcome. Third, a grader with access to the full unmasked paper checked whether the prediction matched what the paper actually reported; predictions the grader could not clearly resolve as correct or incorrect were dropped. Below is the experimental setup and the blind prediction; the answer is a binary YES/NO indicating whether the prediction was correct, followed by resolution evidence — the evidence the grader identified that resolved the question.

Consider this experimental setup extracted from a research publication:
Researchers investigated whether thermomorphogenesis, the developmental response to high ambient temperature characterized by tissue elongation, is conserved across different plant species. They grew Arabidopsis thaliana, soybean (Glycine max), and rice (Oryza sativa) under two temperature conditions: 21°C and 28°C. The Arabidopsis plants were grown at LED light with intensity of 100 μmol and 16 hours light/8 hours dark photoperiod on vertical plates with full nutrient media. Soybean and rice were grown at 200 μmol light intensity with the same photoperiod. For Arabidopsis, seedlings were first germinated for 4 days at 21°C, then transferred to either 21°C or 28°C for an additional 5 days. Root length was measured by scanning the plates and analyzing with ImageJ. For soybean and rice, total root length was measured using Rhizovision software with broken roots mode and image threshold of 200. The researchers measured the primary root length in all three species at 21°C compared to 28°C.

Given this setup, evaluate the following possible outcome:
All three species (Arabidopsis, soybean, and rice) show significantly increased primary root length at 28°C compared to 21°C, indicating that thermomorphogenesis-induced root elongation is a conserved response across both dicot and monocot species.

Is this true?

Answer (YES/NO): YES